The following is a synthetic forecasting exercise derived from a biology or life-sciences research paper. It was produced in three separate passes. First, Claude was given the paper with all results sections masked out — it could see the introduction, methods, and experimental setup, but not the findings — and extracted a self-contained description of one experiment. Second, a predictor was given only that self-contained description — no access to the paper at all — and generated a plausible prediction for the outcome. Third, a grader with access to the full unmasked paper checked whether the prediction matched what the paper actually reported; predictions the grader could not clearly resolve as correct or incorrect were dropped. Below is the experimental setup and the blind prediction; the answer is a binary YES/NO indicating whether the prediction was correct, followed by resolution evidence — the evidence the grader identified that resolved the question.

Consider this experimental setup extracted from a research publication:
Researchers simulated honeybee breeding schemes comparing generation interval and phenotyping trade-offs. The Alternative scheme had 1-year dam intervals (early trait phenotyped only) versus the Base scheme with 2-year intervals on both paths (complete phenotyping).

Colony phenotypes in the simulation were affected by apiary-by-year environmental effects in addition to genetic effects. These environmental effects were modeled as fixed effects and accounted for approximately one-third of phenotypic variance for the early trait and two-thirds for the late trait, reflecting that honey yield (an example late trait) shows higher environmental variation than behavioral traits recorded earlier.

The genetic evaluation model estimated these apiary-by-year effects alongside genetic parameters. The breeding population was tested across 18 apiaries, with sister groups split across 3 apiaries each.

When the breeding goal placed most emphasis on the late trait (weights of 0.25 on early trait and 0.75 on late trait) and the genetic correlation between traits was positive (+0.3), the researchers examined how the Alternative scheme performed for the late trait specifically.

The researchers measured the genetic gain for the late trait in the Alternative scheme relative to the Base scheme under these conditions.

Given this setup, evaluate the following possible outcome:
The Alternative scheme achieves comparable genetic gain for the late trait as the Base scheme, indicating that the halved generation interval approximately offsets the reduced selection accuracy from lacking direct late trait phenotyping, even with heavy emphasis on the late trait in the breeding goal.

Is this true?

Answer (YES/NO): NO